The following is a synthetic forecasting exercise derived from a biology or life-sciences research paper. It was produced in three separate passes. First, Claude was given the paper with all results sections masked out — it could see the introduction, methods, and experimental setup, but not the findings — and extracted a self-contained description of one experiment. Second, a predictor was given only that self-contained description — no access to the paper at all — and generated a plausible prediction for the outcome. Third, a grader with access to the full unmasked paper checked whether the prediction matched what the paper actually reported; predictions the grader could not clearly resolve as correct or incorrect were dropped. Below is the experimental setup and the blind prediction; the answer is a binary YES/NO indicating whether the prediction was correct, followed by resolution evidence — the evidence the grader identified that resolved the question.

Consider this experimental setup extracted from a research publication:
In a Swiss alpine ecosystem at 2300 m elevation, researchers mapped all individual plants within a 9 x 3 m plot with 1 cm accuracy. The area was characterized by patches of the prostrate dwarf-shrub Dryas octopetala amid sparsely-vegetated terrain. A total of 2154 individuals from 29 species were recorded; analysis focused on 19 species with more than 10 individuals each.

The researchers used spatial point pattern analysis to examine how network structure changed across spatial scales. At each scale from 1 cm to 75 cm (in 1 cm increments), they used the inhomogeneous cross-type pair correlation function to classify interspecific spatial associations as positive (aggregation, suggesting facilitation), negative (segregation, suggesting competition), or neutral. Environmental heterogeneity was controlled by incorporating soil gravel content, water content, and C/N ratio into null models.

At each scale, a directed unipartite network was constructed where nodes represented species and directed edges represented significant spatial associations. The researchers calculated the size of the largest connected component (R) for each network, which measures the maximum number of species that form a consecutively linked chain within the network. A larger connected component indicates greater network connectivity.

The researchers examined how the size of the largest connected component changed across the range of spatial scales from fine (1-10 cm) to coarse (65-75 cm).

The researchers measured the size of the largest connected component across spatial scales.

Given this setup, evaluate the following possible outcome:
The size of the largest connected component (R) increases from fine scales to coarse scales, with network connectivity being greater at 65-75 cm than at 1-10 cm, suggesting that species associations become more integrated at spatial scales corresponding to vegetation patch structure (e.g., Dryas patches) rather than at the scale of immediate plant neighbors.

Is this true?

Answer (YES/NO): NO